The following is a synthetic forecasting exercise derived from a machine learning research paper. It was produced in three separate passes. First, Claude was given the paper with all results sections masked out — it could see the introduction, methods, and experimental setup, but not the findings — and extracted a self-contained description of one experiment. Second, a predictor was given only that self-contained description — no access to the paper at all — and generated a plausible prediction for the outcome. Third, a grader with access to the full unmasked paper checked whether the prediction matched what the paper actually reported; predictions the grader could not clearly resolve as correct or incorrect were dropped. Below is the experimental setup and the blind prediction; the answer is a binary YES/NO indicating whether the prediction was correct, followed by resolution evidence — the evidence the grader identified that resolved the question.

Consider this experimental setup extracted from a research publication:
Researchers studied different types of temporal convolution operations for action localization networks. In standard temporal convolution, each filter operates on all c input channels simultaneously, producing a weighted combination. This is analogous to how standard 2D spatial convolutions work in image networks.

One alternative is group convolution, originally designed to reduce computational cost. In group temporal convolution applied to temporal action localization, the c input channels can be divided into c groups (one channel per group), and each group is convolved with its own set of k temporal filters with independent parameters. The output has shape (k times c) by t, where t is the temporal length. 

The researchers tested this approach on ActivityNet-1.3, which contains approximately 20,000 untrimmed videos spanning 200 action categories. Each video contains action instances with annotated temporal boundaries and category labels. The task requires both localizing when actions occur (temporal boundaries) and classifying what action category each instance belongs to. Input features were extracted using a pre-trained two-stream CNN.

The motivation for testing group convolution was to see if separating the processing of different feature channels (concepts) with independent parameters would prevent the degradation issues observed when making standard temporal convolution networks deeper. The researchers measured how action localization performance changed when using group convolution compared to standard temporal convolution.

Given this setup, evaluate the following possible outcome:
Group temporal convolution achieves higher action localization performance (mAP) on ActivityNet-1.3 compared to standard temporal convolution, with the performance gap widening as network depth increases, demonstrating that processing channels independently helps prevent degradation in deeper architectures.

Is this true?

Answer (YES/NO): NO